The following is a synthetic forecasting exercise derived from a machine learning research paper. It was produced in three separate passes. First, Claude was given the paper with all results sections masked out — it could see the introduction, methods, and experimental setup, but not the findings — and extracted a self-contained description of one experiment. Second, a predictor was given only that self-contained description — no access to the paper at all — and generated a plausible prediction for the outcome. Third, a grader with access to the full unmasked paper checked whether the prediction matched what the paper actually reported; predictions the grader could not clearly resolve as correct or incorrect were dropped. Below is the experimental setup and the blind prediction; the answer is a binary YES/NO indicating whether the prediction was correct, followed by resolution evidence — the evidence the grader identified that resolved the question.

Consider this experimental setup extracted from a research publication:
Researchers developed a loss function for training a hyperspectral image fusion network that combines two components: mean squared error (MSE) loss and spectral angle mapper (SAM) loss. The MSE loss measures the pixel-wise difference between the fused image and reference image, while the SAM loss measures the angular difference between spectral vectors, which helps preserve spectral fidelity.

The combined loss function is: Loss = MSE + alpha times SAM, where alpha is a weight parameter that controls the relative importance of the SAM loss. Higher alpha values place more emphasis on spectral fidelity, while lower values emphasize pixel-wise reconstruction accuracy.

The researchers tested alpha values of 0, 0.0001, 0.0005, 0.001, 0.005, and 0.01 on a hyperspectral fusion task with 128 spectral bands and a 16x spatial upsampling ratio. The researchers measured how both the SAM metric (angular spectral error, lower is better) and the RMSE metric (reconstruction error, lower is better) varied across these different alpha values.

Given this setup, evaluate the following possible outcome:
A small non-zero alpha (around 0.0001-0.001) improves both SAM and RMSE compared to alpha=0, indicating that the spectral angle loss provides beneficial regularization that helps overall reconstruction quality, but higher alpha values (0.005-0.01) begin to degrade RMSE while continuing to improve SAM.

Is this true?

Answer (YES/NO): NO